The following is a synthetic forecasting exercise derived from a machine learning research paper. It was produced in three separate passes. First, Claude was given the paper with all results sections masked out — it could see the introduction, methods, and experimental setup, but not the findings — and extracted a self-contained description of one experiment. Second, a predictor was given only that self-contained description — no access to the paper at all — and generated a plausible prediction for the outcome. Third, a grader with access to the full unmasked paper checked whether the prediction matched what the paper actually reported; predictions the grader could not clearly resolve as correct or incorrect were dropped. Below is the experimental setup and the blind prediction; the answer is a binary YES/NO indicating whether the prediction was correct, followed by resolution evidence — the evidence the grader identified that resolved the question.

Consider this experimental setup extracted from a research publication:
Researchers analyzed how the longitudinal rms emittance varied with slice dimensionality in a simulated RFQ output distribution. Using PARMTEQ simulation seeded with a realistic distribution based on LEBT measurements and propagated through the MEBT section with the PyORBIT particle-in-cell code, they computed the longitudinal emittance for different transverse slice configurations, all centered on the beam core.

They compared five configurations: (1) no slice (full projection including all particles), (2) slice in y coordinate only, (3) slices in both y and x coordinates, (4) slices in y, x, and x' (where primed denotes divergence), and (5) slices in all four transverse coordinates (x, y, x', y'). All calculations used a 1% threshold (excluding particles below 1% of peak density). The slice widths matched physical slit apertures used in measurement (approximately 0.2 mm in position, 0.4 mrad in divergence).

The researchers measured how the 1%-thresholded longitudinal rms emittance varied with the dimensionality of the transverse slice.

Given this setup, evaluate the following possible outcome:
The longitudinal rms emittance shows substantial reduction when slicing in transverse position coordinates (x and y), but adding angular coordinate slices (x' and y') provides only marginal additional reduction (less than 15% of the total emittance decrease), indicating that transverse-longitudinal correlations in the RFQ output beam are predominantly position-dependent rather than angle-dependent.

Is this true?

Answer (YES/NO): NO